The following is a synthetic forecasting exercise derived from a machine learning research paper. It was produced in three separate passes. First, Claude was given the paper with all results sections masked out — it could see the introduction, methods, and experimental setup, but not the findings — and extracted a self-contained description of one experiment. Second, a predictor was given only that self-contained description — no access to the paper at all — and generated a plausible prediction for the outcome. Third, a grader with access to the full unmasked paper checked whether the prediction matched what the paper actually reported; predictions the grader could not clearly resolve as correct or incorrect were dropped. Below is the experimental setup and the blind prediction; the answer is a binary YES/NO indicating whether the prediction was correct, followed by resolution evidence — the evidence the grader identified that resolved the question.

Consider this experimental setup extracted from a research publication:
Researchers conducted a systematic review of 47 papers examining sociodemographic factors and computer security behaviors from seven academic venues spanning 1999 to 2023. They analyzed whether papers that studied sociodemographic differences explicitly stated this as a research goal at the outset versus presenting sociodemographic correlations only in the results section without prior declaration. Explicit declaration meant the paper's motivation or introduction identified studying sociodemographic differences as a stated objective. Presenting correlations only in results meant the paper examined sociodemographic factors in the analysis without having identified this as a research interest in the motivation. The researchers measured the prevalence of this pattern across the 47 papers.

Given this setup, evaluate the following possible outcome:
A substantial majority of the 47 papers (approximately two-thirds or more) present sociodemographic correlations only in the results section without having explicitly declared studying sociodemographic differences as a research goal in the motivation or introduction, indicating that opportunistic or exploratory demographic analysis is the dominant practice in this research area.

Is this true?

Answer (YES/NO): NO